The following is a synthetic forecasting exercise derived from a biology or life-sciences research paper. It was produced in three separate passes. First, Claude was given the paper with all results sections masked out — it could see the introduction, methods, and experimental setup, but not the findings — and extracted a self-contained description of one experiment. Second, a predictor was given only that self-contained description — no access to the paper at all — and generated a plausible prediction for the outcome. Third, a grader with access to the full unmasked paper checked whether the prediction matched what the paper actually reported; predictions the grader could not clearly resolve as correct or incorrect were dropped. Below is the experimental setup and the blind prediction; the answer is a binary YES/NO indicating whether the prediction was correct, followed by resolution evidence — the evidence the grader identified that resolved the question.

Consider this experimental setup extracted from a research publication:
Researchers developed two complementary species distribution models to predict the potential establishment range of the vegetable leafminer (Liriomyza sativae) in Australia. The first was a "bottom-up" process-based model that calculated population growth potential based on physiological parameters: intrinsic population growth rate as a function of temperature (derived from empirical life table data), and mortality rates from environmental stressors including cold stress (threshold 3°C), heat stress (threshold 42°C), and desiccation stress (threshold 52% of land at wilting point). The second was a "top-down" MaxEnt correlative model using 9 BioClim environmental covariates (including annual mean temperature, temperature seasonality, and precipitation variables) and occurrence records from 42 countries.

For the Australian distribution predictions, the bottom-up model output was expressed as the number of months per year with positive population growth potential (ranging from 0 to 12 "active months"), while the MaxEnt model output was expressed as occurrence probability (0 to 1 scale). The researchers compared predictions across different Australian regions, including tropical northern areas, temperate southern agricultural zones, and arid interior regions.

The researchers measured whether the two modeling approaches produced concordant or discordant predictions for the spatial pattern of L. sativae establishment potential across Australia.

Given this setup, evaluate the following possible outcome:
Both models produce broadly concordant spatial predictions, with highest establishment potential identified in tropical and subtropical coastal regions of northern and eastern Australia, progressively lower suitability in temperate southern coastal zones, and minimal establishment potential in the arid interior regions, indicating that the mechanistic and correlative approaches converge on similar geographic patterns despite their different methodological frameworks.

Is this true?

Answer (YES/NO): YES